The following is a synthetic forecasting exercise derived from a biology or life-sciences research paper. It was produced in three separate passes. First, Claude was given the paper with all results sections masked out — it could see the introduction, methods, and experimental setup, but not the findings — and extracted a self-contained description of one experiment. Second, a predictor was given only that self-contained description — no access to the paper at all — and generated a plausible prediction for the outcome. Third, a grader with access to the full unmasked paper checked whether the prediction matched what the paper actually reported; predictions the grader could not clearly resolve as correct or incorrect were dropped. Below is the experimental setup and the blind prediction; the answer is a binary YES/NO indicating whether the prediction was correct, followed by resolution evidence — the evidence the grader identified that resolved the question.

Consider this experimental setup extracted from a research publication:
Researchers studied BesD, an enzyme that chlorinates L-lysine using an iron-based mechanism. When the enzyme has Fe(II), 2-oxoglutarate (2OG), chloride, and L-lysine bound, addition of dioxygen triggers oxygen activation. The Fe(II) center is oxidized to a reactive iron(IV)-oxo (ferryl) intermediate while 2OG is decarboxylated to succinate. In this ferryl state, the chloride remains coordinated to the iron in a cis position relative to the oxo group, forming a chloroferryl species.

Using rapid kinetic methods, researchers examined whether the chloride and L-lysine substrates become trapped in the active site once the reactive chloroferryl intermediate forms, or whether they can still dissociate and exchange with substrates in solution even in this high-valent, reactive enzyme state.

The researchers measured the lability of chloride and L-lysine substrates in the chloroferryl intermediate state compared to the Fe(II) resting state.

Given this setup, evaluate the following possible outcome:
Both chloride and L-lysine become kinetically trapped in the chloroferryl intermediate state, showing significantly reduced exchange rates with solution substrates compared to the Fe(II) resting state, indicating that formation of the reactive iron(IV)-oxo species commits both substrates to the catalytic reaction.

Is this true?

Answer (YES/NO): NO